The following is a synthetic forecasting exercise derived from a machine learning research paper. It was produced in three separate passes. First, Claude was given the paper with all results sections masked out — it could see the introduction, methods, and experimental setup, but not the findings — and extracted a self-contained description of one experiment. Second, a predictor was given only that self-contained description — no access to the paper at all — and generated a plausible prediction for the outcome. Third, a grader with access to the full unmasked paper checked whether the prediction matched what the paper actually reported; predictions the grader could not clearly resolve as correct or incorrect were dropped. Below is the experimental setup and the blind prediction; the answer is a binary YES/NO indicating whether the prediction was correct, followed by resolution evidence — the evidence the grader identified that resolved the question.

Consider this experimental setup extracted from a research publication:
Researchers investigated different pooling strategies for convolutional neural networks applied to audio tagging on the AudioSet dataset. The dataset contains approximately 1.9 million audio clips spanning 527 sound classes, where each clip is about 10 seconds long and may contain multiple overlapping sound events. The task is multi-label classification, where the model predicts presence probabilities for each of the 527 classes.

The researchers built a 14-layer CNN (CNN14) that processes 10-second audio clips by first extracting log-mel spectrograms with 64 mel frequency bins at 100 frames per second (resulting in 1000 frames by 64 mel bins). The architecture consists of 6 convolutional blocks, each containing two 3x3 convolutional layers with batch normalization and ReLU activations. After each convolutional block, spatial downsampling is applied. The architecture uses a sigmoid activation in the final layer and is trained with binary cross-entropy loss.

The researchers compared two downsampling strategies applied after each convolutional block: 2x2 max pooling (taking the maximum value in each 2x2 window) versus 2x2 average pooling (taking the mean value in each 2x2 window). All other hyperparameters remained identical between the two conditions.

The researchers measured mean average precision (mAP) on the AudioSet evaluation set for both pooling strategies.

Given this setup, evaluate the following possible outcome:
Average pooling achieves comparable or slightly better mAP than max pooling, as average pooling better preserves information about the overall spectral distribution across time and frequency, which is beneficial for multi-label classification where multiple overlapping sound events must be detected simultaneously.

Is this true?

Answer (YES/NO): YES